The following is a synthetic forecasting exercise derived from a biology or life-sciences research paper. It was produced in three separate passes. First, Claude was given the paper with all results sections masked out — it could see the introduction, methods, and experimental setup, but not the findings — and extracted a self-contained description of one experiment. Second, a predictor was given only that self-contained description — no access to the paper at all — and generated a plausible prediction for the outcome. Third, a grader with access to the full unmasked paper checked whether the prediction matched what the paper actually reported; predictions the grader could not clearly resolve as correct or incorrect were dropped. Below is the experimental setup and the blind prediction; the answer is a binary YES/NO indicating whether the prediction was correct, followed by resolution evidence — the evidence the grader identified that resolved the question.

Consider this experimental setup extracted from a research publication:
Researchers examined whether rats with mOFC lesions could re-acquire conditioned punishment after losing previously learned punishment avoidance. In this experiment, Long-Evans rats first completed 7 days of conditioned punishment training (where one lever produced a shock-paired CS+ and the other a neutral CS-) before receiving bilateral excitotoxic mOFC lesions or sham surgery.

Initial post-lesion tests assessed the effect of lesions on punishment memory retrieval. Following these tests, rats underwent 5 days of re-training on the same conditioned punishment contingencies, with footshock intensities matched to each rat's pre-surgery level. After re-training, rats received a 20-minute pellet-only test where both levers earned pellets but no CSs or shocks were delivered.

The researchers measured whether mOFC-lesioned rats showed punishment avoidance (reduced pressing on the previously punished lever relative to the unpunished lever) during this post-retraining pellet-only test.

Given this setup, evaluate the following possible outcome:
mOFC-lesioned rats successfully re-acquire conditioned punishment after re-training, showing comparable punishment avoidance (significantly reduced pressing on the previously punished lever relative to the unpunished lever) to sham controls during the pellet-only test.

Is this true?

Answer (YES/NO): NO